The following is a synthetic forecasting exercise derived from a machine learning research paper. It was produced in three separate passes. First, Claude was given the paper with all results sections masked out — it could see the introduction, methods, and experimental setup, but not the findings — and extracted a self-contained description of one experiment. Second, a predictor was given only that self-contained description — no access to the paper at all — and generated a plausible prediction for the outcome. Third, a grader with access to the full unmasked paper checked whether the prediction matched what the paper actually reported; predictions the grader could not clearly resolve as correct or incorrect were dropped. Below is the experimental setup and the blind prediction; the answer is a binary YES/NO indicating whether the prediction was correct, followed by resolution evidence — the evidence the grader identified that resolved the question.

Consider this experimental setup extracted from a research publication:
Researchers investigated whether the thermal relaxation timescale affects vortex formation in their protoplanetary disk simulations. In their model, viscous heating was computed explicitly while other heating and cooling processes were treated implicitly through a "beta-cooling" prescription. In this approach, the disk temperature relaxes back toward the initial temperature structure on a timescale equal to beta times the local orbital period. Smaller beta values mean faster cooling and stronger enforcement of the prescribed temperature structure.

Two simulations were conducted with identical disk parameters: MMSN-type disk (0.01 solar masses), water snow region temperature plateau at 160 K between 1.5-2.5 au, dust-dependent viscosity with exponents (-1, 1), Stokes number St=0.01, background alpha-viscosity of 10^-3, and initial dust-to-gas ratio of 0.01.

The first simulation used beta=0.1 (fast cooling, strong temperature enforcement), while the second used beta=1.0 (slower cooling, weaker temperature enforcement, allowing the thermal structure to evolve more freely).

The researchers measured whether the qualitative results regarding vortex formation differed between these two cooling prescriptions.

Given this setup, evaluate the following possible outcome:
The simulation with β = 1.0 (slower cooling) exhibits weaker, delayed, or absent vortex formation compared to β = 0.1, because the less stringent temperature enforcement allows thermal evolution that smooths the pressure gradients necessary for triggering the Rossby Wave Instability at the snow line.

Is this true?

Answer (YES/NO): NO